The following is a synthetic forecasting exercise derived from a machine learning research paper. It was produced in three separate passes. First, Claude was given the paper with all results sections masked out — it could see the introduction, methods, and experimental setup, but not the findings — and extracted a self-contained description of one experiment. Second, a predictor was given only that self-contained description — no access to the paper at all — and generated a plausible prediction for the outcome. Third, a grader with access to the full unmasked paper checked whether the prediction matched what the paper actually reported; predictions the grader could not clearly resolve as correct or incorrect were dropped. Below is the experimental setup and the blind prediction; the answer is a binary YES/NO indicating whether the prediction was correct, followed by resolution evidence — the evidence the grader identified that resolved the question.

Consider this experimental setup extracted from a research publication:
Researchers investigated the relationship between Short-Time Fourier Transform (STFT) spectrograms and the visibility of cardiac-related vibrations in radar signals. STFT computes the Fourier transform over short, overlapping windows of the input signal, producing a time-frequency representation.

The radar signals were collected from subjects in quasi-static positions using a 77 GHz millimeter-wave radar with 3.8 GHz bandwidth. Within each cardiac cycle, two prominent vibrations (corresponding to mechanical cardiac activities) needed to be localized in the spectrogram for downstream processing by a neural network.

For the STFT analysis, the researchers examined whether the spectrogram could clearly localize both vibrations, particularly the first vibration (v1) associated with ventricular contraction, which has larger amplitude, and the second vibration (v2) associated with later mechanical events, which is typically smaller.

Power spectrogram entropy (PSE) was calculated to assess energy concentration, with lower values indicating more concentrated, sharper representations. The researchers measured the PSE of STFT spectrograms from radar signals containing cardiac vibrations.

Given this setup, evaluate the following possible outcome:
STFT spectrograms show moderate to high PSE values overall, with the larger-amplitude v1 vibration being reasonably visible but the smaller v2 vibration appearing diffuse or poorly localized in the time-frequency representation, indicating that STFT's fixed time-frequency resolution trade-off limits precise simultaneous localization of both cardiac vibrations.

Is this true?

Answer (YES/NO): YES